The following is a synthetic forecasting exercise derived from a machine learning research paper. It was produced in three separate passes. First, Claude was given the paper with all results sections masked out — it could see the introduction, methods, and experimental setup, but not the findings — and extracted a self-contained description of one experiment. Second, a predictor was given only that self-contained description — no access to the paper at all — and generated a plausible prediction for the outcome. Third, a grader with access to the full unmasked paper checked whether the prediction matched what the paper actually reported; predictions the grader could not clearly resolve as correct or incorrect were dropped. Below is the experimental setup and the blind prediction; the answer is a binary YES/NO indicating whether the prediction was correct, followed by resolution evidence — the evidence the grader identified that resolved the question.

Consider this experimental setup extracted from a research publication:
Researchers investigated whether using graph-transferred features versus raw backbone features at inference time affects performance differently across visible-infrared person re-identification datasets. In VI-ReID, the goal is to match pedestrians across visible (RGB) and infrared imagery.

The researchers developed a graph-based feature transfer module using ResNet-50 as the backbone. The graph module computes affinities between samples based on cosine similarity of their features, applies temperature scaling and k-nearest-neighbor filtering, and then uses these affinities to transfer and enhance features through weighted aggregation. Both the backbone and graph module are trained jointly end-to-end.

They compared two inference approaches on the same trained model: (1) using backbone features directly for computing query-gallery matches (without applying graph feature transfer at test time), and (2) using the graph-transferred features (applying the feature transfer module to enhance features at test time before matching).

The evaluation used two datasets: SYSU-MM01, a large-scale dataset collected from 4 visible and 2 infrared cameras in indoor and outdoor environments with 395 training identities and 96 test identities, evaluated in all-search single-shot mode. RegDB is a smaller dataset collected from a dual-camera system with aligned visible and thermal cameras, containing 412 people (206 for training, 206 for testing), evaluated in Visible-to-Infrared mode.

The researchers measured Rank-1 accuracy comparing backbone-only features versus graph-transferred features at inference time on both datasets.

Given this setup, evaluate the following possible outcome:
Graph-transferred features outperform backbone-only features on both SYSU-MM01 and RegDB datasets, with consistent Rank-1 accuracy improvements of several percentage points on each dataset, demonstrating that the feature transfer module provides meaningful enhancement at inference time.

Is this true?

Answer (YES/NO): NO